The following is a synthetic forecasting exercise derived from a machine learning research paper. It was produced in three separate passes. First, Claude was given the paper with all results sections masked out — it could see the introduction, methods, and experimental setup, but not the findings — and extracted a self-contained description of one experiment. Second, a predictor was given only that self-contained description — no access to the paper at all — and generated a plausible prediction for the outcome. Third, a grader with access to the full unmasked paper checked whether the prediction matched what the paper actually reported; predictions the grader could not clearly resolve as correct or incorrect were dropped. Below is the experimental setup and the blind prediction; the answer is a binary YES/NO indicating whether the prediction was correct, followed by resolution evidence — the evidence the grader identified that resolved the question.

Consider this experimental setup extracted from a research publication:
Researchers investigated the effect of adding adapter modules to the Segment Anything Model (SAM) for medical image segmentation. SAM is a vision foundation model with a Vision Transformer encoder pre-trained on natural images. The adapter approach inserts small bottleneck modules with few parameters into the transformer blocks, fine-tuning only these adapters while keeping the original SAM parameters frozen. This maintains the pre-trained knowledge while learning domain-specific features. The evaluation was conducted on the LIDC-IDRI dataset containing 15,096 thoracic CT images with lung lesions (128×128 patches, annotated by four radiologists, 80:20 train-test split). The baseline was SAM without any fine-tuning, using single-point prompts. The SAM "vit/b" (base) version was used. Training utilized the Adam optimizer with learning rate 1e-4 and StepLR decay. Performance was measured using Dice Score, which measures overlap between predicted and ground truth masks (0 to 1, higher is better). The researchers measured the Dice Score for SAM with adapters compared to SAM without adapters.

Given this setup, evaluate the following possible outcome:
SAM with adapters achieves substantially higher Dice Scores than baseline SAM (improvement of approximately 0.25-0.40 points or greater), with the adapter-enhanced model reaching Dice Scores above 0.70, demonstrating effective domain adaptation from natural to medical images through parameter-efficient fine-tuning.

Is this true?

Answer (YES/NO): YES